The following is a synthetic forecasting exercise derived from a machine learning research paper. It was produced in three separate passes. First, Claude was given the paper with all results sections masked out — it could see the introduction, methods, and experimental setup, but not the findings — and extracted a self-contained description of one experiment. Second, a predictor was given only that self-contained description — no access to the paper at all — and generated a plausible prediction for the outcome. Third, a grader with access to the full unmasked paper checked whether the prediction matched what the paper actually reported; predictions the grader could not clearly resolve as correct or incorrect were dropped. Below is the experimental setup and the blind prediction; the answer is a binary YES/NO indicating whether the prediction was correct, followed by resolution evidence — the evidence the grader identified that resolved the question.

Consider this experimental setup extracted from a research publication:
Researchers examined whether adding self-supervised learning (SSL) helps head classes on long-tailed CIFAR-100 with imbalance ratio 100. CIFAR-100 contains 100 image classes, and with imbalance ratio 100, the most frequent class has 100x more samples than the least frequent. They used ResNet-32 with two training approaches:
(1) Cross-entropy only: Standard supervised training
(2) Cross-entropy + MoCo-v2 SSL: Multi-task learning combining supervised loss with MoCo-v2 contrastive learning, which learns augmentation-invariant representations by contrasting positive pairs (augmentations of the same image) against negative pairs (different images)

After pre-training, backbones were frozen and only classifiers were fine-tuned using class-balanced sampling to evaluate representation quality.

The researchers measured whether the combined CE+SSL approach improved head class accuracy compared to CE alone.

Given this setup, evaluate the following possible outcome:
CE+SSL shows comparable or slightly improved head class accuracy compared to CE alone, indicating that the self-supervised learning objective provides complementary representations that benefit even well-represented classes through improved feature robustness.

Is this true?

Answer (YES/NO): YES